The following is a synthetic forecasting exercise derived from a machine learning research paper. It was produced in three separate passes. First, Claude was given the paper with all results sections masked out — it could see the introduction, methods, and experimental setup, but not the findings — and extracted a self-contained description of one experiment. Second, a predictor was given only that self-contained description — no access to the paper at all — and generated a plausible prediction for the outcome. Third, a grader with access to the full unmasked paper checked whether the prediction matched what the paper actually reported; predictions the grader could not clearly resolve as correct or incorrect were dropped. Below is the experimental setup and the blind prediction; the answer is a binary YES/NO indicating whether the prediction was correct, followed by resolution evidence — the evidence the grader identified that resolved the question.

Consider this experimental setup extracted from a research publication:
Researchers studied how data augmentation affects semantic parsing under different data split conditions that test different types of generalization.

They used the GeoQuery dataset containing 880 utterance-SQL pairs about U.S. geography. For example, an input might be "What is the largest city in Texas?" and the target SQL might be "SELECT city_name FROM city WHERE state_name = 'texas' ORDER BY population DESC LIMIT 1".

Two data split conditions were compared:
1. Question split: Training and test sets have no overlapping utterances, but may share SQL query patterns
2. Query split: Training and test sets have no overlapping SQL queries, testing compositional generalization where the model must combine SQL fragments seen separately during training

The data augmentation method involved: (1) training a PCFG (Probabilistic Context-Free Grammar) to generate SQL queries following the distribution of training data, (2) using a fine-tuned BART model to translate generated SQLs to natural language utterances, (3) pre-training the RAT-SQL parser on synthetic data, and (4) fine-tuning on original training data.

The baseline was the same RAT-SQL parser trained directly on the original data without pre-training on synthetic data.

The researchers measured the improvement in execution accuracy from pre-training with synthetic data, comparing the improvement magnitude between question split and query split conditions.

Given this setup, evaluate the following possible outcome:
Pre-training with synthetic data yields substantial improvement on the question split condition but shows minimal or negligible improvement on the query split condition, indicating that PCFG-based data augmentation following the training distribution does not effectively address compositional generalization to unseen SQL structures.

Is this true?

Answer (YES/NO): NO